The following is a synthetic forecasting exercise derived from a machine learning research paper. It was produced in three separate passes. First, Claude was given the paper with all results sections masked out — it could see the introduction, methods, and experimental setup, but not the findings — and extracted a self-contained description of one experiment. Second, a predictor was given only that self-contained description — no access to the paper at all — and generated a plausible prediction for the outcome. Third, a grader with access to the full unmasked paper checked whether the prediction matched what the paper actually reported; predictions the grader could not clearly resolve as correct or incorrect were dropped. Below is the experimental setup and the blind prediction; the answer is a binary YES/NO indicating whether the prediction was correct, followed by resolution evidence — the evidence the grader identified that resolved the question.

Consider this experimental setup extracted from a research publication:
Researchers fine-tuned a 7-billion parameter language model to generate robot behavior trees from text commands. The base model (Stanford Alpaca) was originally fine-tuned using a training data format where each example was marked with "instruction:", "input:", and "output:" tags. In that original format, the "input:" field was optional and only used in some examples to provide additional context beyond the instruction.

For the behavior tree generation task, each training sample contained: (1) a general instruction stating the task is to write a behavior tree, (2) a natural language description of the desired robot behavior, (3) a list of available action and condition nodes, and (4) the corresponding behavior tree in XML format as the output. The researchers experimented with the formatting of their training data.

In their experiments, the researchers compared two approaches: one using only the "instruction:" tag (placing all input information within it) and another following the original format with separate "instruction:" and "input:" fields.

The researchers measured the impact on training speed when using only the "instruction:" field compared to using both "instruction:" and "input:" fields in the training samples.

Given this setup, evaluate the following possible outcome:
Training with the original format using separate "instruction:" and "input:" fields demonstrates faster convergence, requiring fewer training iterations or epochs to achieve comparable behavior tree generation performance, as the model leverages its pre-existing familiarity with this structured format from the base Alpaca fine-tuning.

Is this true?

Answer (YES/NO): NO